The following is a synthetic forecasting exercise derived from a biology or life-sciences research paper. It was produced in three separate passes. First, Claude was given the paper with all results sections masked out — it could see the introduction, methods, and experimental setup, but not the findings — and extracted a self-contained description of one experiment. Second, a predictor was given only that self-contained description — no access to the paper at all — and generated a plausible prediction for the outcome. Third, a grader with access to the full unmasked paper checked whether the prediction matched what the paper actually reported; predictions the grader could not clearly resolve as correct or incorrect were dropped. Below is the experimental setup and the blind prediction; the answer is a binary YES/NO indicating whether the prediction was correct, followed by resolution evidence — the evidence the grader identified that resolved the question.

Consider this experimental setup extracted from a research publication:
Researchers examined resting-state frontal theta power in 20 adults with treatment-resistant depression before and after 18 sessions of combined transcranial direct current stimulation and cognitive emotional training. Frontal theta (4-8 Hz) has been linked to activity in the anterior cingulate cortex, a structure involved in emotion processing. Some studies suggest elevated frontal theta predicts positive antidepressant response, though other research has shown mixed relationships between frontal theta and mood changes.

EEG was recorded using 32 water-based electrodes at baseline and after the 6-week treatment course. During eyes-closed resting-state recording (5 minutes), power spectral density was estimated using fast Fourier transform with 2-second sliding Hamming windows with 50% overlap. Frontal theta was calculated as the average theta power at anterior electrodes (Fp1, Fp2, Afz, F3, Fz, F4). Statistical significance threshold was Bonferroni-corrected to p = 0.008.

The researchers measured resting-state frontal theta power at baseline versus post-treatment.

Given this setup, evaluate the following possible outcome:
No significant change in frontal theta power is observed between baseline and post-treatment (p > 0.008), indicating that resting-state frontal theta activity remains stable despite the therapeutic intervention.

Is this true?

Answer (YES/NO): YES